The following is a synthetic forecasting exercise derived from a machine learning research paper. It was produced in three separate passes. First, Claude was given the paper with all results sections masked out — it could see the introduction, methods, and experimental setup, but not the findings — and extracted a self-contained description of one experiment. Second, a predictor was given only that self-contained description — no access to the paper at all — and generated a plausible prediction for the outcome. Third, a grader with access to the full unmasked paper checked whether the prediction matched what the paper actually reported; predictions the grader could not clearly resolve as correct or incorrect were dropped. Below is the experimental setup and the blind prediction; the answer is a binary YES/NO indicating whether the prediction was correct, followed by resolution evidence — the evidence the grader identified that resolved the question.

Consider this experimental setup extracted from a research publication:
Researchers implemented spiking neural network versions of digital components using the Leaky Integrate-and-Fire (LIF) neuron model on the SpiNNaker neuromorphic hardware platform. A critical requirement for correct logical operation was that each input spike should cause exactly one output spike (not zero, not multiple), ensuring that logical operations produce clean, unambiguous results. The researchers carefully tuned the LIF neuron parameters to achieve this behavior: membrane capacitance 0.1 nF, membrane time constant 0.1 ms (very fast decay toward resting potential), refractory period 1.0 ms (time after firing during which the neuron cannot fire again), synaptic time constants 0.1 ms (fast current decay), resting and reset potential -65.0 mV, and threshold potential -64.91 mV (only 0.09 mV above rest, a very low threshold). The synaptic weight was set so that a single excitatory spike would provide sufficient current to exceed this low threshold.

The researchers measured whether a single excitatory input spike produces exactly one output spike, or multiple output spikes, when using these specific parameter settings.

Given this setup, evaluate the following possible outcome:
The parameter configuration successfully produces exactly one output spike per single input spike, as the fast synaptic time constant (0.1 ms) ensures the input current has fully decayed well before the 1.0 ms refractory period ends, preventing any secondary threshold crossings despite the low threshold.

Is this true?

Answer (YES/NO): YES